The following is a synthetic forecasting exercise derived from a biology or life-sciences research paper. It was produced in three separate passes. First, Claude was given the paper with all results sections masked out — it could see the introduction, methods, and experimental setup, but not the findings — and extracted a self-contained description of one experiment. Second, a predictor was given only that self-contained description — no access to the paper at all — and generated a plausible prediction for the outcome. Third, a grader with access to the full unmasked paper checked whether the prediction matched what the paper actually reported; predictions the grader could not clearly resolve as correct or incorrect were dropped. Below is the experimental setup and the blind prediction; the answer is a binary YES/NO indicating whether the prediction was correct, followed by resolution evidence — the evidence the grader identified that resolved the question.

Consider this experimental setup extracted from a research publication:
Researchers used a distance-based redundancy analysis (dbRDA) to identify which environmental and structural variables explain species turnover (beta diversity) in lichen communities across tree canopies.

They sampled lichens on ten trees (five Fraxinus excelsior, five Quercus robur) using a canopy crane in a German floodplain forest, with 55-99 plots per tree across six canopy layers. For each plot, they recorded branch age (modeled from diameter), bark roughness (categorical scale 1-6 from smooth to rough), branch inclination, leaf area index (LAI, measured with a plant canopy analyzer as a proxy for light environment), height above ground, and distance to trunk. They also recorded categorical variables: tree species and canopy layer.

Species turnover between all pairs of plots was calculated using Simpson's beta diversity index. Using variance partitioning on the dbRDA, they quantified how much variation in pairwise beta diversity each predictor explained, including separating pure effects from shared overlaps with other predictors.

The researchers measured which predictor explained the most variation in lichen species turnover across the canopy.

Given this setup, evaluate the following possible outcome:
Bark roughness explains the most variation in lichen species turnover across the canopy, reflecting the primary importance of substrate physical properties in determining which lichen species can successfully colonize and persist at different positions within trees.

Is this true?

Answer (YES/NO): NO